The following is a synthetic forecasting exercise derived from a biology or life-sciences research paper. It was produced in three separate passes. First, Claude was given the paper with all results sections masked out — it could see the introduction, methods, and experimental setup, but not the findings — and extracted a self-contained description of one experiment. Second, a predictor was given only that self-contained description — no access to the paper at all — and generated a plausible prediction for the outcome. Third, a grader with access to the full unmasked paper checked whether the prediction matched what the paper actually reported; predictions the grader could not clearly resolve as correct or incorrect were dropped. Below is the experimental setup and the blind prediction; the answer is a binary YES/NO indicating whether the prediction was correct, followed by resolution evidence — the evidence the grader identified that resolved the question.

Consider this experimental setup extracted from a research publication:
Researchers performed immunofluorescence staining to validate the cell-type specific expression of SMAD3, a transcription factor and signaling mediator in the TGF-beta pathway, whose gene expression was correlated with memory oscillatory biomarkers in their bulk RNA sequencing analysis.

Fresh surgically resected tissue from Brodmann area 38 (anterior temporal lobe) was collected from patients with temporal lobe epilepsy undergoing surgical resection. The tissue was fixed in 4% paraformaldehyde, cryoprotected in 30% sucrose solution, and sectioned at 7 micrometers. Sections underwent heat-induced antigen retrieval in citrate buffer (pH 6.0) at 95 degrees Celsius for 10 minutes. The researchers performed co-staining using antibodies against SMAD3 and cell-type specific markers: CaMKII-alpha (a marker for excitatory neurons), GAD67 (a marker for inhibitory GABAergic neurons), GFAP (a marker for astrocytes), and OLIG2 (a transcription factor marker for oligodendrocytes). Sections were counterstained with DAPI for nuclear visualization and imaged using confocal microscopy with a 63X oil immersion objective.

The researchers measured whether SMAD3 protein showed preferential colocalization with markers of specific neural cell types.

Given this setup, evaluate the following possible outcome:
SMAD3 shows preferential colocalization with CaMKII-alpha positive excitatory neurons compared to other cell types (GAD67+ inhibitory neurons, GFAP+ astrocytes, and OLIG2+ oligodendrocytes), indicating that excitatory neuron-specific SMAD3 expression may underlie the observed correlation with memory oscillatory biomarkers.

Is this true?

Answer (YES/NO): YES